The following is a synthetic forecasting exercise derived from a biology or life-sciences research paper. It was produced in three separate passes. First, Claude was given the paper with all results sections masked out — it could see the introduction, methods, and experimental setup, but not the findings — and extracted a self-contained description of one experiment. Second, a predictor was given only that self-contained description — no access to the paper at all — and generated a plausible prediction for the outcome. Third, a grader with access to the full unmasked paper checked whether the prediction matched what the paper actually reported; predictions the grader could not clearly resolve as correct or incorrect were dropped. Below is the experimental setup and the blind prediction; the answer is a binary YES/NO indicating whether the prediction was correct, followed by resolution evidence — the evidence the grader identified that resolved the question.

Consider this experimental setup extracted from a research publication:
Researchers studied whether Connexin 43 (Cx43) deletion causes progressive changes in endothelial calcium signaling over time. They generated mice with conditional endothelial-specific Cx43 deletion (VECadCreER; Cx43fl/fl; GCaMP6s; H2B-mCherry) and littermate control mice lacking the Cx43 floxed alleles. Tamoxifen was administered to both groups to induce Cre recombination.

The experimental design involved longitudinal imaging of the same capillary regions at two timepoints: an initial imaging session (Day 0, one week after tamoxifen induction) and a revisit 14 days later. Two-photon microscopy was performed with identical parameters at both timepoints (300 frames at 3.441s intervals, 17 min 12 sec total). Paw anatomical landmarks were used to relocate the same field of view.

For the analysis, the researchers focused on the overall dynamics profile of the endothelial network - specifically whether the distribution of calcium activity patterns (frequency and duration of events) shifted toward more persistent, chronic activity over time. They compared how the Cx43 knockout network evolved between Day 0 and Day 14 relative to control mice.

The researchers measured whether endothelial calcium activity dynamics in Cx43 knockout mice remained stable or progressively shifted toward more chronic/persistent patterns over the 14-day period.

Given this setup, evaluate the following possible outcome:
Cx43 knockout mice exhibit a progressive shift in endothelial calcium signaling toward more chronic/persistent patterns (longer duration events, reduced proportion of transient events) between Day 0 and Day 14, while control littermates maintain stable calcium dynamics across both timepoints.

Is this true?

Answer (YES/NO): YES